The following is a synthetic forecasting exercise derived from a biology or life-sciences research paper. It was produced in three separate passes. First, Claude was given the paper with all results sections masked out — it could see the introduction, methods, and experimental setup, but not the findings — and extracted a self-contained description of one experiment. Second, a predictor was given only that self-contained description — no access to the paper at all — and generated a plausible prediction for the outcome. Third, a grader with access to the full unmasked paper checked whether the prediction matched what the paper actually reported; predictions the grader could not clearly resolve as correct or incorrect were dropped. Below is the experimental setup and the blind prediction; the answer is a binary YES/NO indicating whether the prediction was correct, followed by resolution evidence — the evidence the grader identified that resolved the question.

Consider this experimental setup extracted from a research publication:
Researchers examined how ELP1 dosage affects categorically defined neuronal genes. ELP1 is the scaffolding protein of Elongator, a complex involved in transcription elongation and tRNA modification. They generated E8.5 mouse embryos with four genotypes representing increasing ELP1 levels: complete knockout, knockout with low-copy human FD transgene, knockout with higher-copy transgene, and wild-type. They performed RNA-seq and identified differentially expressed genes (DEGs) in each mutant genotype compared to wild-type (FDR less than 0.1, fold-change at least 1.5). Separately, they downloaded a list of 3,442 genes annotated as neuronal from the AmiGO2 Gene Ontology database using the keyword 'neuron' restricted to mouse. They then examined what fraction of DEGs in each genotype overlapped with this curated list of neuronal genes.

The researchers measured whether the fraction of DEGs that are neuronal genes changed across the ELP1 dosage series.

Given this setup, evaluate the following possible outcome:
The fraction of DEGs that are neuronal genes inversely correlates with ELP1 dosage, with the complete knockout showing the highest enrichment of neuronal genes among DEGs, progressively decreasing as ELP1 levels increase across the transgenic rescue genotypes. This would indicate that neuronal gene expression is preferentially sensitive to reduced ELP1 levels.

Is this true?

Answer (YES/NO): NO